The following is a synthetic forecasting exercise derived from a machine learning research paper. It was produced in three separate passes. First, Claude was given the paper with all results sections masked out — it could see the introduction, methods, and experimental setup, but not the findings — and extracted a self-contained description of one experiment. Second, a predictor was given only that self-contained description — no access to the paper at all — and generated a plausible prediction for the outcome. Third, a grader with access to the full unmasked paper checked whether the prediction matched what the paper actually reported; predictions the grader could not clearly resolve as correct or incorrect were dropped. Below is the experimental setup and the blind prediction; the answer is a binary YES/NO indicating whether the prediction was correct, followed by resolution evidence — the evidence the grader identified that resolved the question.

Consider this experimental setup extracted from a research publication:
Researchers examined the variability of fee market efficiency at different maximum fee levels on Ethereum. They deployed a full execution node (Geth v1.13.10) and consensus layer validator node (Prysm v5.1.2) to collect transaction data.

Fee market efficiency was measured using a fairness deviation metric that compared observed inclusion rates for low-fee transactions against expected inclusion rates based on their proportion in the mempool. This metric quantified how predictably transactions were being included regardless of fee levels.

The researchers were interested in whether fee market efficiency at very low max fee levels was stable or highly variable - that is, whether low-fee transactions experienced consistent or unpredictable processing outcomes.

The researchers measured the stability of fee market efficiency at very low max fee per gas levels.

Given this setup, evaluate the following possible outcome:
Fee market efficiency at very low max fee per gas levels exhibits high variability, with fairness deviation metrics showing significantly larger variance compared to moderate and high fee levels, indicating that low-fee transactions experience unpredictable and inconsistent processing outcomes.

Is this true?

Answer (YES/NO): YES